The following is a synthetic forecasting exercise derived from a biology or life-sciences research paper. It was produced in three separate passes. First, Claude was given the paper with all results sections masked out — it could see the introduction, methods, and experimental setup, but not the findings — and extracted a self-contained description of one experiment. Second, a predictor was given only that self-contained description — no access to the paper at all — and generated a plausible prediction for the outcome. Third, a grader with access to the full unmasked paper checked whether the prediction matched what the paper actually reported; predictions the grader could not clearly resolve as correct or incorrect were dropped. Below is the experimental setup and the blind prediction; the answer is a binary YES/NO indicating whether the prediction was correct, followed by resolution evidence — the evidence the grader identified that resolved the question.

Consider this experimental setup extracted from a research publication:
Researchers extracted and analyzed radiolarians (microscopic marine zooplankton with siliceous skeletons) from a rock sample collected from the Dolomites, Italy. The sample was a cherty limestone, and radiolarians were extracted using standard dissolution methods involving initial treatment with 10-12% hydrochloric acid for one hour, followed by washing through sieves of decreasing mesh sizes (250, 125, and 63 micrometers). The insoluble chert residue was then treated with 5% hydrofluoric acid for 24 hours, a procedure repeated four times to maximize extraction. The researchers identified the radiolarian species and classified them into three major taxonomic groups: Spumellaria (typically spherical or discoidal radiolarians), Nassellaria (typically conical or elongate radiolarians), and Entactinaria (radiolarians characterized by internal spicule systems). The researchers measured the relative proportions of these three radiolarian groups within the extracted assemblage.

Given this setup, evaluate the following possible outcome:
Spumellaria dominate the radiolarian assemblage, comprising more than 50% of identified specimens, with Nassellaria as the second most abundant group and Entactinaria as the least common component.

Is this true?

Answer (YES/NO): YES